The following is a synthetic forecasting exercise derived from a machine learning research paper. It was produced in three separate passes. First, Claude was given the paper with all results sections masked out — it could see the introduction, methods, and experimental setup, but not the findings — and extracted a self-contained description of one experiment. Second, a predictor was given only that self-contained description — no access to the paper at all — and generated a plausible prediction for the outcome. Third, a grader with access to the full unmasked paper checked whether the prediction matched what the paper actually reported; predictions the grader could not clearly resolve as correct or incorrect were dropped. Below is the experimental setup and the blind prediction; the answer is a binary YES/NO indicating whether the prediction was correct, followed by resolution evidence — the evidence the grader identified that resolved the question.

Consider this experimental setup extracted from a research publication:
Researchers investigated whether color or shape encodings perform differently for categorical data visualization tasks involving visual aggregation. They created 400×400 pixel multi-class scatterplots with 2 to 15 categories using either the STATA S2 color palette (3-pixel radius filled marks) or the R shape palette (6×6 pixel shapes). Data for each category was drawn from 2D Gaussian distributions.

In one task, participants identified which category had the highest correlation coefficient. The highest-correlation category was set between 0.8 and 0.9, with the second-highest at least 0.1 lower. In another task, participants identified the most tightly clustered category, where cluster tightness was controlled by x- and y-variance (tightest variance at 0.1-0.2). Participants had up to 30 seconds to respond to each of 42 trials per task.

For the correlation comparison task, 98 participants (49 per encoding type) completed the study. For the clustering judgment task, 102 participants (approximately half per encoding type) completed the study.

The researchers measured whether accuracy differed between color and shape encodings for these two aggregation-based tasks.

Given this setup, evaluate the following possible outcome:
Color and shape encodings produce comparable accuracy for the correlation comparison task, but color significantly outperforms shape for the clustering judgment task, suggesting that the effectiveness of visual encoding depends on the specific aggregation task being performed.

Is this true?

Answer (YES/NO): NO